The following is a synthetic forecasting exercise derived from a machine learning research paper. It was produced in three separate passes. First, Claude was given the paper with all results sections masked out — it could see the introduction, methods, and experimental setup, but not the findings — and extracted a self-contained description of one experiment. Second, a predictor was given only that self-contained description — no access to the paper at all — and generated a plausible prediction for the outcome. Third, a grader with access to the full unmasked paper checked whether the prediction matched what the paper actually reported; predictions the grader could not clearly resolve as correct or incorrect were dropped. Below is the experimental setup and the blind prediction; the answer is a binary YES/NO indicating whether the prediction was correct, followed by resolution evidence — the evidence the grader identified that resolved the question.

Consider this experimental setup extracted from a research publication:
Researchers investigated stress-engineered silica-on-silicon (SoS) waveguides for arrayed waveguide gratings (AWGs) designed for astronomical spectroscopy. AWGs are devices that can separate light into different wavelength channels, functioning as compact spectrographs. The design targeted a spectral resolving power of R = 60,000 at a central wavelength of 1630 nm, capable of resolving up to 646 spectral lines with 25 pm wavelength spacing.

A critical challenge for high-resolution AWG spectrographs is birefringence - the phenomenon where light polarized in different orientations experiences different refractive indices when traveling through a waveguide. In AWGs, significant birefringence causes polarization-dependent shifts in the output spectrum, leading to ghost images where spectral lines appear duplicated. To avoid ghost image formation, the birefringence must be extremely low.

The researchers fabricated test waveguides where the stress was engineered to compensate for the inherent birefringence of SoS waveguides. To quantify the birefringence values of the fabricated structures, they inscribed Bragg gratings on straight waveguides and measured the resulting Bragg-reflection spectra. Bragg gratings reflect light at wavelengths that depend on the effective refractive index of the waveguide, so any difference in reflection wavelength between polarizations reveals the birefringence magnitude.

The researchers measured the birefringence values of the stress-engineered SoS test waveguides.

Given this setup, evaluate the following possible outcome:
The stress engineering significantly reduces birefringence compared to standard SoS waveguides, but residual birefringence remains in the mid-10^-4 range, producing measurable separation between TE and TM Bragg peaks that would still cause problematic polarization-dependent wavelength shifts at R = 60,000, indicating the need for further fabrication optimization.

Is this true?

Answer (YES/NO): NO